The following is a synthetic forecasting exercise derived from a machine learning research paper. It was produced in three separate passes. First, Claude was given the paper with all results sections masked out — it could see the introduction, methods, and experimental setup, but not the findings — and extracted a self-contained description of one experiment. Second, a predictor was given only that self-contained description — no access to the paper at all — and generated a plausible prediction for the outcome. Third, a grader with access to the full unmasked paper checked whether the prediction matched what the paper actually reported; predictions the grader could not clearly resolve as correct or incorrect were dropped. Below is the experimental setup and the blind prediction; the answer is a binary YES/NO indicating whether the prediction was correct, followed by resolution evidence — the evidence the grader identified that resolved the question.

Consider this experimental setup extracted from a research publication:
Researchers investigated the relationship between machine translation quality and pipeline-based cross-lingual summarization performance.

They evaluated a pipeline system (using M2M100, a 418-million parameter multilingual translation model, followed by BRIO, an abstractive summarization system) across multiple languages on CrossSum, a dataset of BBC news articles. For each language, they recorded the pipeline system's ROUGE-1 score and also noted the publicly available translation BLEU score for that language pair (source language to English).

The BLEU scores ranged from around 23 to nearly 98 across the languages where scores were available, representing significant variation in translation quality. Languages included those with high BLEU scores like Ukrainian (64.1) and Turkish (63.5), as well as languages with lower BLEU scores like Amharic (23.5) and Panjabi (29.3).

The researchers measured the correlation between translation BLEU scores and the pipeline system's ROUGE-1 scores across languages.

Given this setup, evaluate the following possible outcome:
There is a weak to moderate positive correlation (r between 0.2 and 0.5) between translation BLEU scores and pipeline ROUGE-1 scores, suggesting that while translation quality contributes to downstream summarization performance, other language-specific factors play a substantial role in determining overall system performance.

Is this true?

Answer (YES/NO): YES